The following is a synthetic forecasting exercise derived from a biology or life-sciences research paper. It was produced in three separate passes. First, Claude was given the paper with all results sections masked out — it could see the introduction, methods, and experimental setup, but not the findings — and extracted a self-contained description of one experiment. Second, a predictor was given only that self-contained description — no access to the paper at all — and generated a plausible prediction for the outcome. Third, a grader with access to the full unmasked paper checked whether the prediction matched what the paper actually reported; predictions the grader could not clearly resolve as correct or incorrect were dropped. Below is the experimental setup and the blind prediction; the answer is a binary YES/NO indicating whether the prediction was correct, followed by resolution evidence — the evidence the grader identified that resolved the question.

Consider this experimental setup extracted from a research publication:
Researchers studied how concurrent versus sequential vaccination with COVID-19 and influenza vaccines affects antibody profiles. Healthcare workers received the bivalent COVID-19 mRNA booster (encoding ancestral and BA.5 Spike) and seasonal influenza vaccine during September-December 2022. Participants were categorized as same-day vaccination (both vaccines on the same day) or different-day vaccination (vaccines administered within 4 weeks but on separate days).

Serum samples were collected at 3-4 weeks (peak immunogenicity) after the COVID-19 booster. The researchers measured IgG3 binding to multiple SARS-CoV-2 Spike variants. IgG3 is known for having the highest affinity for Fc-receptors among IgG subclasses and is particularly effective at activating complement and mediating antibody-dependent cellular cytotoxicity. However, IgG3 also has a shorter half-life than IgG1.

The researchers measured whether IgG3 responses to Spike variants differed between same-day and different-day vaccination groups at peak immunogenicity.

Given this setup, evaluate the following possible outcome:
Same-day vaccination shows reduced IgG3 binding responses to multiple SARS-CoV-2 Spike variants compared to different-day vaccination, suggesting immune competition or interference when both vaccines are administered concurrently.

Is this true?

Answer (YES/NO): NO